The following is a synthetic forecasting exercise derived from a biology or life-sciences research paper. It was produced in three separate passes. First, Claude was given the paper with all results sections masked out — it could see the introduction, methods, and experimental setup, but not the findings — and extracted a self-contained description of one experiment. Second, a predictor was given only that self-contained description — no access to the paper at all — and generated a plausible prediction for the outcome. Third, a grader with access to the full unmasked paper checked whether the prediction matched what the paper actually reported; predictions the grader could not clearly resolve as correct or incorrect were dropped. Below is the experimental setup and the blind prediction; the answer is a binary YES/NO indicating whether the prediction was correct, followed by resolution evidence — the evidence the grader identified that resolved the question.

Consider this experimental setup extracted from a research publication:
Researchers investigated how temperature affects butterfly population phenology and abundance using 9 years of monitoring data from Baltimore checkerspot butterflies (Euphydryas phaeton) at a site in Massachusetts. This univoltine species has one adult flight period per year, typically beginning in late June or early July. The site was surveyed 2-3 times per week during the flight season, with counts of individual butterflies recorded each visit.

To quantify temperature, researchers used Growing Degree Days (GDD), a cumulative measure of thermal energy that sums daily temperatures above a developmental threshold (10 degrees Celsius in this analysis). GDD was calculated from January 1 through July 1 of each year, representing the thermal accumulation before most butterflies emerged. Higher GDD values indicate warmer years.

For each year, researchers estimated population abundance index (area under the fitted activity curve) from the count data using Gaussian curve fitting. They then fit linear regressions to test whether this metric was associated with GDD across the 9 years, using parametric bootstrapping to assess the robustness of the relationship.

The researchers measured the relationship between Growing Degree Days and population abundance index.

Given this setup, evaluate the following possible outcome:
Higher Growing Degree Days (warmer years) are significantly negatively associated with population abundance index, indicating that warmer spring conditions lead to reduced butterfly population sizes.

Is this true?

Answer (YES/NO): YES